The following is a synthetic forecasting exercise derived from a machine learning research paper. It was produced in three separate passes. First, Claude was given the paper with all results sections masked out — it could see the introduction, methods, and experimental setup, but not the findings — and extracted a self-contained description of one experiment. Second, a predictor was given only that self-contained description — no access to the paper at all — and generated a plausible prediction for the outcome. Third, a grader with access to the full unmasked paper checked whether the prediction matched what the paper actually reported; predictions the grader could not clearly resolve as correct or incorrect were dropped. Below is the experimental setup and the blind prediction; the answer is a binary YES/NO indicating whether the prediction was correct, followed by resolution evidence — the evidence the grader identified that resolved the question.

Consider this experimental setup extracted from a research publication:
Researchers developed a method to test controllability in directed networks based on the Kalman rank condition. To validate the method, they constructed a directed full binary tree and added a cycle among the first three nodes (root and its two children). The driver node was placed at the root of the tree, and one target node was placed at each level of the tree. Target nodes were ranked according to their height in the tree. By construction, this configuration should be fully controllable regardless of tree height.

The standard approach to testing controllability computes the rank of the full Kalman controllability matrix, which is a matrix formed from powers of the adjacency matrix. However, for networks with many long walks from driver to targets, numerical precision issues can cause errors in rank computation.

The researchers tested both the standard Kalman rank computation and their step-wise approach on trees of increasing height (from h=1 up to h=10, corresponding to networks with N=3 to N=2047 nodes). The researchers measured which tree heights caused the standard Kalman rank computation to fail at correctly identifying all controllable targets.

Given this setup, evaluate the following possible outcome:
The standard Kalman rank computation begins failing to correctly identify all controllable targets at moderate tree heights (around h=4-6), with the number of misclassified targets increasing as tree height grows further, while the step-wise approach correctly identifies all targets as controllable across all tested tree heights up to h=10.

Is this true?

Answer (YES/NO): YES